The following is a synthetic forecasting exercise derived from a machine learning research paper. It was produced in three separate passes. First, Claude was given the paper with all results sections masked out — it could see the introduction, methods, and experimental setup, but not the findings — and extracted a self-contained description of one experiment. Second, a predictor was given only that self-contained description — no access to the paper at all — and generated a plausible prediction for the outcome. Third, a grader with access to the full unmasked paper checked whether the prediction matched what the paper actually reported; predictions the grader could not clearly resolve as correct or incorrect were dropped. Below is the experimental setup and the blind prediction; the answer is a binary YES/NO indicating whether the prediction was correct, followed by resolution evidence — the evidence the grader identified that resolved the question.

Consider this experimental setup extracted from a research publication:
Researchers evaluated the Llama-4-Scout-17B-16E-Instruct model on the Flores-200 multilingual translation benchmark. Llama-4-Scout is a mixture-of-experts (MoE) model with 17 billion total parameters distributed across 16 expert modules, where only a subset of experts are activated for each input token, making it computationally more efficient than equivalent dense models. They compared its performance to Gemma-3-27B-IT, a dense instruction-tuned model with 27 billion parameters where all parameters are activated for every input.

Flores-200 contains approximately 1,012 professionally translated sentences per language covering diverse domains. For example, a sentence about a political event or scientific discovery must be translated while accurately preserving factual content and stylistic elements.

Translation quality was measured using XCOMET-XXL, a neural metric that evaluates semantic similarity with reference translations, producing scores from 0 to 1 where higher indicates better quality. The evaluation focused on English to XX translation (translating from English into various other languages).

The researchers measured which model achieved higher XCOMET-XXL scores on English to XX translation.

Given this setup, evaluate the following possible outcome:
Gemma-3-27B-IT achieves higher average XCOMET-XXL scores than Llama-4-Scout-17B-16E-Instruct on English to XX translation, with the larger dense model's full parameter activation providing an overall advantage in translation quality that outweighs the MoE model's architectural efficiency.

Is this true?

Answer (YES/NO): YES